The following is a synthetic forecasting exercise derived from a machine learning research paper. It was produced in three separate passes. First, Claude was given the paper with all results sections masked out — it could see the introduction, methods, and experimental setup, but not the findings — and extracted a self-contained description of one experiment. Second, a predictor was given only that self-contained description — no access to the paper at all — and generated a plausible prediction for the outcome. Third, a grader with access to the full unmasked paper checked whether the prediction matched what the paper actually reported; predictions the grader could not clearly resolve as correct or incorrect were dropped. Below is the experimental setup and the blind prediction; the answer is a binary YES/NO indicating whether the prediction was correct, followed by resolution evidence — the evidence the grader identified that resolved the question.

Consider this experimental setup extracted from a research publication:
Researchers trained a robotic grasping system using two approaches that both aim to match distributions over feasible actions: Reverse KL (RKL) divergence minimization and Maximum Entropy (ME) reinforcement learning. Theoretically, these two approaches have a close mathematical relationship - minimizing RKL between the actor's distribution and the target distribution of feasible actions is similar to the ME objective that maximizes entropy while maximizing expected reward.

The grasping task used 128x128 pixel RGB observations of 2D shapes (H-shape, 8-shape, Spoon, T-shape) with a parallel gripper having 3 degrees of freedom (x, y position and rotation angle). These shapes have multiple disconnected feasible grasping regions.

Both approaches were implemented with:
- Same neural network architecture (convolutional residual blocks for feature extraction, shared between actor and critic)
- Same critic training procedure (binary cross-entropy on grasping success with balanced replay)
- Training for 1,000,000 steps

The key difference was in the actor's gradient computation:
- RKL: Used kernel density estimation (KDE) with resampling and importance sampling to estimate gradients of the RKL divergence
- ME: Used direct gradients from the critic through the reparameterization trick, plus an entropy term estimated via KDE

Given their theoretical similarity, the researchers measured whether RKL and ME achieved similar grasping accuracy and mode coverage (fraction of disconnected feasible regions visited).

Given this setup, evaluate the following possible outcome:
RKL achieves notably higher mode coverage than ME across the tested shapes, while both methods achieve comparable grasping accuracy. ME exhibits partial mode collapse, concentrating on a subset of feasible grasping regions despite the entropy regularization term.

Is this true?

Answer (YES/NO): NO